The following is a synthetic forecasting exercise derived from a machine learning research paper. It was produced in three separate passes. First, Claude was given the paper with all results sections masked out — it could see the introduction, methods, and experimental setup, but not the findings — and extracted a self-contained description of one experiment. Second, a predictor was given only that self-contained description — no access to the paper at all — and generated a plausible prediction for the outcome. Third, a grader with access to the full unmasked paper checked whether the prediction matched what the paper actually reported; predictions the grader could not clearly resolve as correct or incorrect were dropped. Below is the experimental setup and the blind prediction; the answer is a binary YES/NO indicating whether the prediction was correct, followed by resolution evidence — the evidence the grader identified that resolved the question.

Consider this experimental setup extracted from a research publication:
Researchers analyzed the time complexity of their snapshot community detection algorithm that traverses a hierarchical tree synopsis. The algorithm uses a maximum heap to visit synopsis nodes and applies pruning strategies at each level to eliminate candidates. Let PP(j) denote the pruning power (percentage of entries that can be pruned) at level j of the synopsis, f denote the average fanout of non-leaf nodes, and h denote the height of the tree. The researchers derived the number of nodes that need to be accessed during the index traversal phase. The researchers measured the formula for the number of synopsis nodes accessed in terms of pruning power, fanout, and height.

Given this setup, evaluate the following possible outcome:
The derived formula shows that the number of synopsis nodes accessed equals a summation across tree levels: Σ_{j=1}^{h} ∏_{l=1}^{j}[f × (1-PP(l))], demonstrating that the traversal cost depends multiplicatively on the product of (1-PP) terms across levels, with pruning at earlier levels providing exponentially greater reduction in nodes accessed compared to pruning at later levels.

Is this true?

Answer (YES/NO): NO